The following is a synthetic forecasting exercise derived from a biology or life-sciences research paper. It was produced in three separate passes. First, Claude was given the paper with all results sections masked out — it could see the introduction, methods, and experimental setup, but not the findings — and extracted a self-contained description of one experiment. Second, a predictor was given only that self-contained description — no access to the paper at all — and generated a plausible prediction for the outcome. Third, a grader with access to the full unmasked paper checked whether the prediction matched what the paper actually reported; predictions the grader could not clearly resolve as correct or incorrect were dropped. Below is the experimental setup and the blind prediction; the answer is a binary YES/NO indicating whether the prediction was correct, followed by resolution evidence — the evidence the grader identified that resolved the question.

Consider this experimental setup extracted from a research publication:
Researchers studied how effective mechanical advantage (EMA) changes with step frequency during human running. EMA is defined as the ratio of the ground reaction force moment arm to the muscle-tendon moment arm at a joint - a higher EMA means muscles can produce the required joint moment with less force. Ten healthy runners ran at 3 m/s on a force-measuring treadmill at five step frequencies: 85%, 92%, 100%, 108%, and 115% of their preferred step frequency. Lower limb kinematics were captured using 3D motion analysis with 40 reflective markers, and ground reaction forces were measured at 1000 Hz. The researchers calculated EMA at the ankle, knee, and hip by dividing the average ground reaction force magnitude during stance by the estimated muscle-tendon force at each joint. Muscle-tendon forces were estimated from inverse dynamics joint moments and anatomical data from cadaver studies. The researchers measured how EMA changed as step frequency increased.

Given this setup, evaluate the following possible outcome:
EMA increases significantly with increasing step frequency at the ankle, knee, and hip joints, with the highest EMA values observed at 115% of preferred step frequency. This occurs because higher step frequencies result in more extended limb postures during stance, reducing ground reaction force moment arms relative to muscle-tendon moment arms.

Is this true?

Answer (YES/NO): NO